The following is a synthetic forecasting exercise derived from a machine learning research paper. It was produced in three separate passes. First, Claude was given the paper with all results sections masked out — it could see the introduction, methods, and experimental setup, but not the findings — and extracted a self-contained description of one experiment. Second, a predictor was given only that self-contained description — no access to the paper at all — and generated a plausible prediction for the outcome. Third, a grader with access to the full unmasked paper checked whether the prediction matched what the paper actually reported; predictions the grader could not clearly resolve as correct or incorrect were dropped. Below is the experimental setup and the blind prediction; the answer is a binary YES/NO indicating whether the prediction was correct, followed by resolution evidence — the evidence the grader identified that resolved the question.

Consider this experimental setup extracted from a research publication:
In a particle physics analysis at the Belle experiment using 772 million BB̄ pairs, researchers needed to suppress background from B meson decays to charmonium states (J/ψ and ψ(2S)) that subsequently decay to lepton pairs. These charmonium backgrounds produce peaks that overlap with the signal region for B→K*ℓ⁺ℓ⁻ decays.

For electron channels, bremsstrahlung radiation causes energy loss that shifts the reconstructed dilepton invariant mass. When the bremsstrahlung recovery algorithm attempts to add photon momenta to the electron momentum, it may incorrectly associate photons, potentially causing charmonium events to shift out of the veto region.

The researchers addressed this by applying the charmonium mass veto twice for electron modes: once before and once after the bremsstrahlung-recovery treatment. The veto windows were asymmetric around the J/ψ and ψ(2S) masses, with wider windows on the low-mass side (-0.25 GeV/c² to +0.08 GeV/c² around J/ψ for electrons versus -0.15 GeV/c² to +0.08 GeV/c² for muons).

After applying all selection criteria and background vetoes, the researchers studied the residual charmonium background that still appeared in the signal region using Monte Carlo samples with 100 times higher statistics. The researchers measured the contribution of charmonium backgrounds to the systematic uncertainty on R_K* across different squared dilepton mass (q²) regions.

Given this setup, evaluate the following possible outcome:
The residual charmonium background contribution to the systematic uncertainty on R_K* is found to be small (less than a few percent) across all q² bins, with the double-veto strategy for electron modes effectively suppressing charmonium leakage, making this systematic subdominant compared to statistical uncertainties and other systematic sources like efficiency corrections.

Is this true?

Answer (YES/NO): NO